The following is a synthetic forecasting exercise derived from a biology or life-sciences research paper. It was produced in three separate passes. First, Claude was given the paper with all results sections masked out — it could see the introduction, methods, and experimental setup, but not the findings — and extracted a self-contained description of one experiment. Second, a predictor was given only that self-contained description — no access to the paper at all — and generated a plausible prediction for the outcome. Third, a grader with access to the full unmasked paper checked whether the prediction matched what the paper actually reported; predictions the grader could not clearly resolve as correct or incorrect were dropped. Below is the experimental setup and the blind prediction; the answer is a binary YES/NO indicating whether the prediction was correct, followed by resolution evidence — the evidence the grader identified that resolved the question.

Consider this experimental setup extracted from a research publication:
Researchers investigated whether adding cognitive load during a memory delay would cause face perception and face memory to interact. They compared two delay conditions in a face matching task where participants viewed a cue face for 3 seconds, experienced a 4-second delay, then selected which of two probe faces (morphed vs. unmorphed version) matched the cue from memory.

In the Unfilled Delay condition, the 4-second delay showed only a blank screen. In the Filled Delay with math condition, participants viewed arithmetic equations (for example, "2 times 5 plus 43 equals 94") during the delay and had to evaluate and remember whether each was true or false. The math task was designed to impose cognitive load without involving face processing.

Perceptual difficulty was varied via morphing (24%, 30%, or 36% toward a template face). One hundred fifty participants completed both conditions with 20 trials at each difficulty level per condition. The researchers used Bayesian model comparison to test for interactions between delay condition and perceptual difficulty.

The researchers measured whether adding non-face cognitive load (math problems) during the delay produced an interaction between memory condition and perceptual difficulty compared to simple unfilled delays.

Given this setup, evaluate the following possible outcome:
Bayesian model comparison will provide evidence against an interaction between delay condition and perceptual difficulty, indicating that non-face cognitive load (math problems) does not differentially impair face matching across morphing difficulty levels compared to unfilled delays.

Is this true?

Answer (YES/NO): YES